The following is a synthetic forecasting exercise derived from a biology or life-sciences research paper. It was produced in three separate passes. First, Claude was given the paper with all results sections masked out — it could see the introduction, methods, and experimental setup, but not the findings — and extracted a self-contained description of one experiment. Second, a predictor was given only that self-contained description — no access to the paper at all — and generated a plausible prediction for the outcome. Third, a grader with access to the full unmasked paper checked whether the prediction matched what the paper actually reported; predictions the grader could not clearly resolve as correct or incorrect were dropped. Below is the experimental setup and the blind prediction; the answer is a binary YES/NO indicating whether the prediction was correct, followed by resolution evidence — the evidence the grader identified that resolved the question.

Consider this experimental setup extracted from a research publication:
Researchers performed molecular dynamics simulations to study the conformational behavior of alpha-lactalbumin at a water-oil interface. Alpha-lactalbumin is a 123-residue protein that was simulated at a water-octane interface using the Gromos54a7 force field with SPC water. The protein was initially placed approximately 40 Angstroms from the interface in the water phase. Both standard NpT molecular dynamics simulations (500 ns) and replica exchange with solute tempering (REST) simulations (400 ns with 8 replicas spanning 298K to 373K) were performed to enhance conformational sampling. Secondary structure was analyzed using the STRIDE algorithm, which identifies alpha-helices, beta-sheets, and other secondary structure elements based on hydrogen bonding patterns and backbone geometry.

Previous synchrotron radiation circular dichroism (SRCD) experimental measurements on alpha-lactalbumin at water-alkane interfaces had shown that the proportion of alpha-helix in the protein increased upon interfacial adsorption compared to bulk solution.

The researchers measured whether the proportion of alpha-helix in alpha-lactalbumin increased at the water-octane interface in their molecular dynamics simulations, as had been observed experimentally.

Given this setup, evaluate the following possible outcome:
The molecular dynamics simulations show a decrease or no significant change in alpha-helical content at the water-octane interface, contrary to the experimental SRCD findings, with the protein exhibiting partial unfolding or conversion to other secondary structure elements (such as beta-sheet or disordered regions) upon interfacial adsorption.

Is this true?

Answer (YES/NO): YES